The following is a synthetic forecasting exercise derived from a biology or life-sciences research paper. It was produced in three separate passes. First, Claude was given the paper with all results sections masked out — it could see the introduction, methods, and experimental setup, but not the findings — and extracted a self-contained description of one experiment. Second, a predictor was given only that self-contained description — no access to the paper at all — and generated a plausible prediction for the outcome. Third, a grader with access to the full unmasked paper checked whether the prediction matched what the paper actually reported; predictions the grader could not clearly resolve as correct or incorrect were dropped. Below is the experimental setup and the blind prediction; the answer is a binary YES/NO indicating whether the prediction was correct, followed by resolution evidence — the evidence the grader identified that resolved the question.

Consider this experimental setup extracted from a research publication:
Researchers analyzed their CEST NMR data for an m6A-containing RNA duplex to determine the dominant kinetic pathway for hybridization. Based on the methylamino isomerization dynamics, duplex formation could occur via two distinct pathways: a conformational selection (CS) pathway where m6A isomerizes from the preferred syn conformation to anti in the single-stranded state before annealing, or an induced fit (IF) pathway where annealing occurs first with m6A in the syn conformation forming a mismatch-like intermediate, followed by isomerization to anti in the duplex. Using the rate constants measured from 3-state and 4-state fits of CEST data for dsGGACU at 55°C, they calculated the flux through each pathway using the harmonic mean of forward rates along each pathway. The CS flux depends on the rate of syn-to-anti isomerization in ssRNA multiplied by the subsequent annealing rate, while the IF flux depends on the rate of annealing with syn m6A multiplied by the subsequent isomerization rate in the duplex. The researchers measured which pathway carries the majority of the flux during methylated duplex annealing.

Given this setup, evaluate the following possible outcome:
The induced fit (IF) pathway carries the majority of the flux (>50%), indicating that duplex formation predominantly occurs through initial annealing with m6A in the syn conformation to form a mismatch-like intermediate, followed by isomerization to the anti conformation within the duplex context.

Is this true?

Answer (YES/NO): NO